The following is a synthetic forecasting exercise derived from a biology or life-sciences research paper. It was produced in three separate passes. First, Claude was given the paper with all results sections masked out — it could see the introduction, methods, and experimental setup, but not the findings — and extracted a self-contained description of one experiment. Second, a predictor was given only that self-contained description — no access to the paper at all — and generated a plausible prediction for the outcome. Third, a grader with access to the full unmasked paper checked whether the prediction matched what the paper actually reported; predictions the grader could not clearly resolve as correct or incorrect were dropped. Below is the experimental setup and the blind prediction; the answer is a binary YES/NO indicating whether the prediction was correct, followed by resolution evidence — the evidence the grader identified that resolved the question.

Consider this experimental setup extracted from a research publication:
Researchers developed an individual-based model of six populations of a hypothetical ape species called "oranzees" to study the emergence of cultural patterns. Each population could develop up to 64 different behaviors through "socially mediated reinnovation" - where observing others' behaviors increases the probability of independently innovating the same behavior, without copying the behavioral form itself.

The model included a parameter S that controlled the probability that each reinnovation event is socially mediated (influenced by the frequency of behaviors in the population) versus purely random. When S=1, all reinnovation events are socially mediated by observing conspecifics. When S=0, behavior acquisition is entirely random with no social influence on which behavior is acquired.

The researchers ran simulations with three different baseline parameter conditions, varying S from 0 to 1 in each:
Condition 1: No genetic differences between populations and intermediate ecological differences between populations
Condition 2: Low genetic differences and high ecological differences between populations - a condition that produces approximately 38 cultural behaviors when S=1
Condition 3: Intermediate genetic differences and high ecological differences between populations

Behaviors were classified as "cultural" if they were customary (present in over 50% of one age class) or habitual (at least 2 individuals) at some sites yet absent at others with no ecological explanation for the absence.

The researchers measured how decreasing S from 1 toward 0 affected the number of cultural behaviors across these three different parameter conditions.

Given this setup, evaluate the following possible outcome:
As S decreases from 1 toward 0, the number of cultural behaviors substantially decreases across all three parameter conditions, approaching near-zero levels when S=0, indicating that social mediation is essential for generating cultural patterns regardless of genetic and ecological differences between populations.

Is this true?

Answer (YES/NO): NO